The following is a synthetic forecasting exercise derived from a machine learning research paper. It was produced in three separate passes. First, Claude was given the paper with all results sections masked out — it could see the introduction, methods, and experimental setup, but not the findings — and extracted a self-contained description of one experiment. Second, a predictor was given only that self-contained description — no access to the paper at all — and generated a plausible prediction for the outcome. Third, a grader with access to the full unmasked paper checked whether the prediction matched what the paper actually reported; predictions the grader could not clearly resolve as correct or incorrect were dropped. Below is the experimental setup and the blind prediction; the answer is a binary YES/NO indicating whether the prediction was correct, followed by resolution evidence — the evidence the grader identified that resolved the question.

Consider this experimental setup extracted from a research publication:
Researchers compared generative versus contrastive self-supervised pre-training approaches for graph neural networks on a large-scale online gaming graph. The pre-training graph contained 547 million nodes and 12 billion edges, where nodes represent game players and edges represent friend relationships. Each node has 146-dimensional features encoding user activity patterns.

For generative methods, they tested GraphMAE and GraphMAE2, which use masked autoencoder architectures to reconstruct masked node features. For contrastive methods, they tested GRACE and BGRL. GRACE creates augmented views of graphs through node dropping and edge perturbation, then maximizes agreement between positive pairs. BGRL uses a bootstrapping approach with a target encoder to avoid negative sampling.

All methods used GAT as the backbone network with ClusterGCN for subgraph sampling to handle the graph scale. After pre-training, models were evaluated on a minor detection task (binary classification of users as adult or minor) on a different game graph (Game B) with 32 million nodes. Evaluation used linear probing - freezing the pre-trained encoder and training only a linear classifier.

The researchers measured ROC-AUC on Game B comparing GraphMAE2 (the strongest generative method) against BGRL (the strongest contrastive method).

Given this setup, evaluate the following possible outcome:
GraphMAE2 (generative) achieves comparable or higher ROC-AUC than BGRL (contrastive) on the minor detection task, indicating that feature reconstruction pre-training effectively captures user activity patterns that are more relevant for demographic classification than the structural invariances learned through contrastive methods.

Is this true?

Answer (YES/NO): YES